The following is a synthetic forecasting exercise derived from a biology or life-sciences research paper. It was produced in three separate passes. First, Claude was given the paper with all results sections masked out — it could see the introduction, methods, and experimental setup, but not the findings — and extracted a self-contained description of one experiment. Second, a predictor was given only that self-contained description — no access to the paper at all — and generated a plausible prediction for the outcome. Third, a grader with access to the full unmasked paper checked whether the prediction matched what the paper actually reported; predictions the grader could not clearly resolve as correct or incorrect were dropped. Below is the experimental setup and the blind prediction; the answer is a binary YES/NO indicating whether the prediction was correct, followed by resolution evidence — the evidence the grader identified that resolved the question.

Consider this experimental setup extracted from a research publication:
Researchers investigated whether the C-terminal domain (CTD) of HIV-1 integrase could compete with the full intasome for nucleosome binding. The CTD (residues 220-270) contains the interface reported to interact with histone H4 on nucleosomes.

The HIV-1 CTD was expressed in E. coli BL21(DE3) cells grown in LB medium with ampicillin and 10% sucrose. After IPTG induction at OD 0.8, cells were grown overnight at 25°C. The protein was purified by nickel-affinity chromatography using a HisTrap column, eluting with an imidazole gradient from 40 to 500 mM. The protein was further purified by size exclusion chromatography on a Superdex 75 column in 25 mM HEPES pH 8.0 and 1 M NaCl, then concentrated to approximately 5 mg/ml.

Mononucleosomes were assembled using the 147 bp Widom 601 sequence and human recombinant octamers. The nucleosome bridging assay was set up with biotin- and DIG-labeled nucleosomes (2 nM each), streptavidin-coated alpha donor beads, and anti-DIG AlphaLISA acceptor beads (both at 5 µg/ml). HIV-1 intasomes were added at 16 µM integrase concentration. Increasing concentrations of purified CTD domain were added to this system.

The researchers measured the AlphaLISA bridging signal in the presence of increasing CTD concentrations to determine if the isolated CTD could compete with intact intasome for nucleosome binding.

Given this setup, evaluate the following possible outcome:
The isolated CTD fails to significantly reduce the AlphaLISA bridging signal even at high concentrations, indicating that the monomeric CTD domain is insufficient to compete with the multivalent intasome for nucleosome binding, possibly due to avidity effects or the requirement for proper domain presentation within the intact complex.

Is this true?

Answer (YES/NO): YES